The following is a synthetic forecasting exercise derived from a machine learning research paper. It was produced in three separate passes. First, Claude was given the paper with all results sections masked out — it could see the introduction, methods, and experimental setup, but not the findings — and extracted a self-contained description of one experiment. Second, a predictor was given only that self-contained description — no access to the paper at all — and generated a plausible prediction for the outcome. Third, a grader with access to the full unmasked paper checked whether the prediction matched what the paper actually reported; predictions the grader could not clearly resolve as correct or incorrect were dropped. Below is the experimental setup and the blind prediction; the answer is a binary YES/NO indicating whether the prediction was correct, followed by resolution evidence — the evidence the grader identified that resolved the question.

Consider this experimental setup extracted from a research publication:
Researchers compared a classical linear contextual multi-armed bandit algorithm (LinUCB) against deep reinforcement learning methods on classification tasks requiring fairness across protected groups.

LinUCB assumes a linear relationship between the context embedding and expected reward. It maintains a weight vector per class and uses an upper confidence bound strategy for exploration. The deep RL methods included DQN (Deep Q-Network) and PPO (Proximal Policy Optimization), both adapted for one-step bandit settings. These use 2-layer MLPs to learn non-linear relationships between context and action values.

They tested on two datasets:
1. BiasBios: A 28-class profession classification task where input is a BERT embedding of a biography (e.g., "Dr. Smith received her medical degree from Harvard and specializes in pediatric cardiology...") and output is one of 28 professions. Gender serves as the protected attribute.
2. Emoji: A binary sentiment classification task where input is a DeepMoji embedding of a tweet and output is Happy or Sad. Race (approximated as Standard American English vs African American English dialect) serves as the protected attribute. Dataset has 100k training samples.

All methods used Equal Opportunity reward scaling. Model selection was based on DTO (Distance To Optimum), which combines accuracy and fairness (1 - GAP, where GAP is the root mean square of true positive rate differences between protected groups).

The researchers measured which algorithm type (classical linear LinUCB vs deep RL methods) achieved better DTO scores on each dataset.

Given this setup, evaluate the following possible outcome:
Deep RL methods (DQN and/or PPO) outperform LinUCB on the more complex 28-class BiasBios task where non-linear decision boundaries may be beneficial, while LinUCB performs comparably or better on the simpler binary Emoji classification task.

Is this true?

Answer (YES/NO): YES